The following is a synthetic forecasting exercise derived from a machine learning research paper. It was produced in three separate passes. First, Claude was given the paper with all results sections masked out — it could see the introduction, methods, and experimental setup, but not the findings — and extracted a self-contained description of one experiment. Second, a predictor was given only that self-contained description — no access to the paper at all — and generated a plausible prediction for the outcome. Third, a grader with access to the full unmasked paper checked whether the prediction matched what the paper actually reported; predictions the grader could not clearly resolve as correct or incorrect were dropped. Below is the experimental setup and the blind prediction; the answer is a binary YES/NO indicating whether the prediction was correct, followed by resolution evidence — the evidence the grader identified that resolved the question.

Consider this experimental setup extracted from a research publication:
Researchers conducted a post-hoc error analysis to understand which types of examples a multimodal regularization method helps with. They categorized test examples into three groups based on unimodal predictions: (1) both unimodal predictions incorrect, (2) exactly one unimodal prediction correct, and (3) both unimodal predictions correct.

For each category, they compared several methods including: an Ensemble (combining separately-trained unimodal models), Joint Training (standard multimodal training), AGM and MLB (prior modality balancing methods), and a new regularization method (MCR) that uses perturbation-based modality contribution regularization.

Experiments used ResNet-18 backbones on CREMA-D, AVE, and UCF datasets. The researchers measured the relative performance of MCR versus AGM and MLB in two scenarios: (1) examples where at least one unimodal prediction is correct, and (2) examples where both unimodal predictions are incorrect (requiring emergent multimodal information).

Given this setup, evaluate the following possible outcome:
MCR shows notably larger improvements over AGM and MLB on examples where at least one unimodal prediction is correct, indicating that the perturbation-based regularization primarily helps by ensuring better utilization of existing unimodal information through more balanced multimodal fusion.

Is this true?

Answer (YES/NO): YES